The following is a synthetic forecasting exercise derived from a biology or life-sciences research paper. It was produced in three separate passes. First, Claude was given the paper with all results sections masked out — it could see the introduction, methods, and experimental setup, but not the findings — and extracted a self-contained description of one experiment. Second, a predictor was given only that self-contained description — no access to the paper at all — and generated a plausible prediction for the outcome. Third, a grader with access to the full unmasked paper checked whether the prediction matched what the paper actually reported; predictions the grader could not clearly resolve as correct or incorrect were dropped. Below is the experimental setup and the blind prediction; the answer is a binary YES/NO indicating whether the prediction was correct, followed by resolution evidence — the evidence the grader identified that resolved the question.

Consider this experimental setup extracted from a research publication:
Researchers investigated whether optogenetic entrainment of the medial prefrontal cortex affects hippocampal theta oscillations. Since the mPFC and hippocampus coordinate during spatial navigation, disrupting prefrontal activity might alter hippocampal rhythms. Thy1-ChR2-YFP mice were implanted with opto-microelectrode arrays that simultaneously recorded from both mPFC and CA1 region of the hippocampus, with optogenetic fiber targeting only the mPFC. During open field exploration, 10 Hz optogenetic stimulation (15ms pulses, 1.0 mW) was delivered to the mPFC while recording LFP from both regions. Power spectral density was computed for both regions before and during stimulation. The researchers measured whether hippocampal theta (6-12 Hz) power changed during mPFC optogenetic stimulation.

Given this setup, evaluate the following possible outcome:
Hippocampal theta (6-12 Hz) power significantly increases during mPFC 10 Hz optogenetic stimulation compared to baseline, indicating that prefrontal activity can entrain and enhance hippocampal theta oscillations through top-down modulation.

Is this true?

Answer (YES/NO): NO